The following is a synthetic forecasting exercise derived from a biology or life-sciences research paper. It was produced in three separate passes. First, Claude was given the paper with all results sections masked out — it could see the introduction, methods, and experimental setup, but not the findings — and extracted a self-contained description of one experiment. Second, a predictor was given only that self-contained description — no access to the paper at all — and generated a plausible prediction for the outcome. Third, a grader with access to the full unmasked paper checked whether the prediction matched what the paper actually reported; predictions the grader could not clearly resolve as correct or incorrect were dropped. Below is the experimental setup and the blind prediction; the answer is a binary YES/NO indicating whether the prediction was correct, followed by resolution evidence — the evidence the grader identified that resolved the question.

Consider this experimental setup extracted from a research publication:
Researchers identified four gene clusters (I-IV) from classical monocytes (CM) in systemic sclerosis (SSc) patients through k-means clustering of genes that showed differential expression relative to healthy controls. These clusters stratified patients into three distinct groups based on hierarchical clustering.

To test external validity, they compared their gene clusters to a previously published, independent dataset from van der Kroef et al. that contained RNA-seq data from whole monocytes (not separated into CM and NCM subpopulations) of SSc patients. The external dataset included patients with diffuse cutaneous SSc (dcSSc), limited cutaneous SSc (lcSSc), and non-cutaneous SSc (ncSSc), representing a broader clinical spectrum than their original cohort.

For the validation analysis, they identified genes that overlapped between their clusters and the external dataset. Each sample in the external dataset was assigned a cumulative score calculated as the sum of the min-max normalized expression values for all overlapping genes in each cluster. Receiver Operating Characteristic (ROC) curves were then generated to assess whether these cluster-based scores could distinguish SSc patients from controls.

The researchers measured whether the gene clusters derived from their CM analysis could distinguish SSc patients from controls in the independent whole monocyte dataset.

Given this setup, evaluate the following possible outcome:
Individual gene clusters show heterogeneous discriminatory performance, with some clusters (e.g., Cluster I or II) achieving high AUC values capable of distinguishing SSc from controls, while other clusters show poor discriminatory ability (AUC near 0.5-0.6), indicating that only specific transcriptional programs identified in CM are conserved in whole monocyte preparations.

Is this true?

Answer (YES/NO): YES